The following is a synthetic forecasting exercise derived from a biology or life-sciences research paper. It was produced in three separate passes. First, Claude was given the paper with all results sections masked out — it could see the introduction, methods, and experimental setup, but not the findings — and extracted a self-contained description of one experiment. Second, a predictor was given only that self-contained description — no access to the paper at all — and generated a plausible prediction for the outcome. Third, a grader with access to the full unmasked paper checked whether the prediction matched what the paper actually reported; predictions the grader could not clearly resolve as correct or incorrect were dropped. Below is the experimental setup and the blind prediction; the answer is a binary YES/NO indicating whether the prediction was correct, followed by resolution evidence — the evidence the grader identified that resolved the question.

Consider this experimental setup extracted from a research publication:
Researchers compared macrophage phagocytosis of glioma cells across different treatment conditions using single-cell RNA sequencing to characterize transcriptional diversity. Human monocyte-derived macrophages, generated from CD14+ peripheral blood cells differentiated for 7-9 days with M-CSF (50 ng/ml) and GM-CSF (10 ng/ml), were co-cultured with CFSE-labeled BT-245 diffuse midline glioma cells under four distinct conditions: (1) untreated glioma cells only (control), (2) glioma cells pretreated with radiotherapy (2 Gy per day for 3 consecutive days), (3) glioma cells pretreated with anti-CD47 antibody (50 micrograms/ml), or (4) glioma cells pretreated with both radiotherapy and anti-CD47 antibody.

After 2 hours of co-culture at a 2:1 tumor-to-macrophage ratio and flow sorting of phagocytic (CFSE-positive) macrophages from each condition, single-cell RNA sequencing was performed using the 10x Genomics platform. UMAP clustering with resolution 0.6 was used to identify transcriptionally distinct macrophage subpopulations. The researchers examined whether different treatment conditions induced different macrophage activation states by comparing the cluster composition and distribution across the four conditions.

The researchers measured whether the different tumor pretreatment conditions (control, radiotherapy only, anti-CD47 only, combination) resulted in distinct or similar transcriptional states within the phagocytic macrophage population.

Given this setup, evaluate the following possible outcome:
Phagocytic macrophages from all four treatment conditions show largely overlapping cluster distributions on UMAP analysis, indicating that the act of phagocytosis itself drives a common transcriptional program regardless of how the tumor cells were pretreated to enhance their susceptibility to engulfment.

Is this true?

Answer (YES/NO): NO